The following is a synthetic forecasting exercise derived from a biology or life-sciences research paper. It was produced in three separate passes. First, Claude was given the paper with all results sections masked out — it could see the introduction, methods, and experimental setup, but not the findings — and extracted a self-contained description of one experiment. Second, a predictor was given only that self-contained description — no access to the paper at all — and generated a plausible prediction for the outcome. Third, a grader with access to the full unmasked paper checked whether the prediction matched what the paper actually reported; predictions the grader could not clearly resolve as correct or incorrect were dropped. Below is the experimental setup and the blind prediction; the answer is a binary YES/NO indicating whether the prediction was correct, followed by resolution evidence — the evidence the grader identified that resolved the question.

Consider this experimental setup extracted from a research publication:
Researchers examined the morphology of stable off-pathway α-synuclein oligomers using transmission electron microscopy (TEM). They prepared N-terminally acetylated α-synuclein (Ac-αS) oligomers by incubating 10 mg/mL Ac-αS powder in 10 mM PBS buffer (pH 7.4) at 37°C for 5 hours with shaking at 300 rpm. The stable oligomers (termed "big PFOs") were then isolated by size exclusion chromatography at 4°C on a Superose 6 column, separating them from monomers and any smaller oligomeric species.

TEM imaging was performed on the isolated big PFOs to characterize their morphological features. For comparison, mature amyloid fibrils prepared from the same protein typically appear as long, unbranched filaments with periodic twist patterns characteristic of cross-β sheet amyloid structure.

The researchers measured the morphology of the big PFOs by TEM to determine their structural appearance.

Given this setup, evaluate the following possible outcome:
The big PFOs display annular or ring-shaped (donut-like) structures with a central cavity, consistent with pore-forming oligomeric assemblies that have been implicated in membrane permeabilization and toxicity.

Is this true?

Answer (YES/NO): NO